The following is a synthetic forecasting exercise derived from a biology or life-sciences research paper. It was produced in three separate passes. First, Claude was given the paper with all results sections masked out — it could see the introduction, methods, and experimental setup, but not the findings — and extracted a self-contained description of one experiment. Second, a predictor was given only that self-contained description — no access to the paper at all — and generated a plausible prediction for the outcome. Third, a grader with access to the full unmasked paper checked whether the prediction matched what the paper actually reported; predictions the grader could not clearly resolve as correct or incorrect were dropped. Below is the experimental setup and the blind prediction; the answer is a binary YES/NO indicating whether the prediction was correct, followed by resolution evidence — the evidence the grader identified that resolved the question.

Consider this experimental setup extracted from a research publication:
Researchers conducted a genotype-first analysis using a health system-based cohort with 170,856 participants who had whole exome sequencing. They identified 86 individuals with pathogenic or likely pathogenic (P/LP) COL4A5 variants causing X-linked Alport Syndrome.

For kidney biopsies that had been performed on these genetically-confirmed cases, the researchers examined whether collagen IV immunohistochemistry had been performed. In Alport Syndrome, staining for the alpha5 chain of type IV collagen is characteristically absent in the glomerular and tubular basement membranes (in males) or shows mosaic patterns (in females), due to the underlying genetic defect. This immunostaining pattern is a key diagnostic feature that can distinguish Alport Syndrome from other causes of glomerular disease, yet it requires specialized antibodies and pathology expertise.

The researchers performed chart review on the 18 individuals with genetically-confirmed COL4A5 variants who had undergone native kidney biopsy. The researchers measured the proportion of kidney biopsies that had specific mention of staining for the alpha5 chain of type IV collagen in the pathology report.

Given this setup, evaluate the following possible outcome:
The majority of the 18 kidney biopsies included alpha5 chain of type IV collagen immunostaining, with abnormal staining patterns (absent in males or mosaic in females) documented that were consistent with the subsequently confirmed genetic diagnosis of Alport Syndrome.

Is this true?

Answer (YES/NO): NO